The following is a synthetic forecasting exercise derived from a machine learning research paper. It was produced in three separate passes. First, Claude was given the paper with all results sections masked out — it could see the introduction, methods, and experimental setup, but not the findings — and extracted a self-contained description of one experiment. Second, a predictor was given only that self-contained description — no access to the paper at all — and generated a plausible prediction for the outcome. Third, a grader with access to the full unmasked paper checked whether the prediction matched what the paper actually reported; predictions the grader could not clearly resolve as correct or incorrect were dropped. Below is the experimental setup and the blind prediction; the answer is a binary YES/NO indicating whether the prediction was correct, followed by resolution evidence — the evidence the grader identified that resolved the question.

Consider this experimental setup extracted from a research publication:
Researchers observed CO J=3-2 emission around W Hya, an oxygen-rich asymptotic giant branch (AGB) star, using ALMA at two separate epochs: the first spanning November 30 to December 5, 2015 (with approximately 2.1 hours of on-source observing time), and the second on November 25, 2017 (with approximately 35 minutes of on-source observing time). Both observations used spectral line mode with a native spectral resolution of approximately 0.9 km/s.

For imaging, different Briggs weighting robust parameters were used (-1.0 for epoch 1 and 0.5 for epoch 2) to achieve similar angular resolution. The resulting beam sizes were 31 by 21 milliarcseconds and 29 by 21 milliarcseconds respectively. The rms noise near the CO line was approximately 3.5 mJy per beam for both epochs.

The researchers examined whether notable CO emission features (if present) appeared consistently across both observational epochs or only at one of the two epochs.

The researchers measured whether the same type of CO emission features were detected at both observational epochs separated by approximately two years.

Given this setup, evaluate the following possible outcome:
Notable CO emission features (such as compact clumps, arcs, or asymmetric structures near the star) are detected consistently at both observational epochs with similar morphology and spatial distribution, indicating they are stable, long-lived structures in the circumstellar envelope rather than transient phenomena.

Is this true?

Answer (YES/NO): NO